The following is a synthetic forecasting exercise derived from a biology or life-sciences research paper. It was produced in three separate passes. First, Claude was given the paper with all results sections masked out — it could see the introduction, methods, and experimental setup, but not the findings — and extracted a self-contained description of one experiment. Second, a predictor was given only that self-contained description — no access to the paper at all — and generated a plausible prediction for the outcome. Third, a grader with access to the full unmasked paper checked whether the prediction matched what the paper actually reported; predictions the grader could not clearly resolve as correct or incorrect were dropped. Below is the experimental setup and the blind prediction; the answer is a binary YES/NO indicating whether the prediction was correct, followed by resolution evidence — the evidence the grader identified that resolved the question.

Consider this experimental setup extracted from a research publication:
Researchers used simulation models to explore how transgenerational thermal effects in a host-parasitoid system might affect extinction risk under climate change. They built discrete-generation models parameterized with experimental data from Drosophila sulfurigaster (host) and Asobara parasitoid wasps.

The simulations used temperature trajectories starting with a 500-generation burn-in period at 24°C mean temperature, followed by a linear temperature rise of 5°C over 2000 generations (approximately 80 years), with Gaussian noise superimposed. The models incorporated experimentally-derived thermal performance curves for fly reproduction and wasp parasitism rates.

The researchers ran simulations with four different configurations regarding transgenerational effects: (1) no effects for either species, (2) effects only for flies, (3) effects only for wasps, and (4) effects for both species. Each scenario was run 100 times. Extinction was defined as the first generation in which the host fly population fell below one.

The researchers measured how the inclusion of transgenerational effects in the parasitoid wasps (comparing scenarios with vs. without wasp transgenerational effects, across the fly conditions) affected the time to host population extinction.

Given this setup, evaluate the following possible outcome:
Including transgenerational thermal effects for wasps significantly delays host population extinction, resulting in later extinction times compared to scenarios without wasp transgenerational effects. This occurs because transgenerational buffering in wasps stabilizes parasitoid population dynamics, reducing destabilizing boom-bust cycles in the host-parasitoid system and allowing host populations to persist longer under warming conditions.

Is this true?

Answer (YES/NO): NO